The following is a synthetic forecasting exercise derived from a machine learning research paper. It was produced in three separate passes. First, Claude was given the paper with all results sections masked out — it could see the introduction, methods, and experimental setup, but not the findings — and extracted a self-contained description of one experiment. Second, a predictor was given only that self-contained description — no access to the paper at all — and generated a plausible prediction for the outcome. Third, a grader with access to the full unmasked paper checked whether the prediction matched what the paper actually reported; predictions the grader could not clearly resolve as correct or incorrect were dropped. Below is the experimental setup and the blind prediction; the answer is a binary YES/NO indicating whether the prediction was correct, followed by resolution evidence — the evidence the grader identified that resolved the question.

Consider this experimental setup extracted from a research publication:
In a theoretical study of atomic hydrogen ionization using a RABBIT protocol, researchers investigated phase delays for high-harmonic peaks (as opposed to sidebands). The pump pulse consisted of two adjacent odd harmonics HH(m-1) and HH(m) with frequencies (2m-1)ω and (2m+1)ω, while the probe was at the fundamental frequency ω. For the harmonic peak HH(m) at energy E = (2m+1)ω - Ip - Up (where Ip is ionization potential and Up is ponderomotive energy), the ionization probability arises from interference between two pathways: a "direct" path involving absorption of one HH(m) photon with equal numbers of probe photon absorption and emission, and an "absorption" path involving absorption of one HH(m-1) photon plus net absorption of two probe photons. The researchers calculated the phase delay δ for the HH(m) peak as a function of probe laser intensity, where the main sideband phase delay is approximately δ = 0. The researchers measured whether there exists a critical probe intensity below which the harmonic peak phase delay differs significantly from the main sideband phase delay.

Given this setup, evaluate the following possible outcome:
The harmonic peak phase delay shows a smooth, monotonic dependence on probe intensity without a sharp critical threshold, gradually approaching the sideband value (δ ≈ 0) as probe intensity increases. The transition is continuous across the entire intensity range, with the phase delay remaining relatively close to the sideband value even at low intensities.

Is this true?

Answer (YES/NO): NO